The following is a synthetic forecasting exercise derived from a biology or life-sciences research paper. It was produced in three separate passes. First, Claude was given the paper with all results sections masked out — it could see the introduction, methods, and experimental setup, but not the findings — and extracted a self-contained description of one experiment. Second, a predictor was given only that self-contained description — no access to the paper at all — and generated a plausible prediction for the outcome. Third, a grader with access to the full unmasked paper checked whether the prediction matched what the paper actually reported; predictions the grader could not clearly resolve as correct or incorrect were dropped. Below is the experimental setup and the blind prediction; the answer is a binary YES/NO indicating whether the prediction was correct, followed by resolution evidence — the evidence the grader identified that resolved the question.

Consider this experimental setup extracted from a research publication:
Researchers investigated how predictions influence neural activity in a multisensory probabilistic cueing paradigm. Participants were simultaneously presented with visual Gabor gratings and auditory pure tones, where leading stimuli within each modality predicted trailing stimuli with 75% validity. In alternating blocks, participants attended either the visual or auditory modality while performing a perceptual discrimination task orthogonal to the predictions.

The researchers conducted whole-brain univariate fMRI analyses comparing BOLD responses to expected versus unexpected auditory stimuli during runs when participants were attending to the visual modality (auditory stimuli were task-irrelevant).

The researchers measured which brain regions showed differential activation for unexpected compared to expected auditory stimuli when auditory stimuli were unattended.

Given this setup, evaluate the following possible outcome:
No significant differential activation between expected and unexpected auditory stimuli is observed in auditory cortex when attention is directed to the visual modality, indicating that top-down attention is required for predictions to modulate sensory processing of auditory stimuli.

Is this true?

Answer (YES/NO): YES